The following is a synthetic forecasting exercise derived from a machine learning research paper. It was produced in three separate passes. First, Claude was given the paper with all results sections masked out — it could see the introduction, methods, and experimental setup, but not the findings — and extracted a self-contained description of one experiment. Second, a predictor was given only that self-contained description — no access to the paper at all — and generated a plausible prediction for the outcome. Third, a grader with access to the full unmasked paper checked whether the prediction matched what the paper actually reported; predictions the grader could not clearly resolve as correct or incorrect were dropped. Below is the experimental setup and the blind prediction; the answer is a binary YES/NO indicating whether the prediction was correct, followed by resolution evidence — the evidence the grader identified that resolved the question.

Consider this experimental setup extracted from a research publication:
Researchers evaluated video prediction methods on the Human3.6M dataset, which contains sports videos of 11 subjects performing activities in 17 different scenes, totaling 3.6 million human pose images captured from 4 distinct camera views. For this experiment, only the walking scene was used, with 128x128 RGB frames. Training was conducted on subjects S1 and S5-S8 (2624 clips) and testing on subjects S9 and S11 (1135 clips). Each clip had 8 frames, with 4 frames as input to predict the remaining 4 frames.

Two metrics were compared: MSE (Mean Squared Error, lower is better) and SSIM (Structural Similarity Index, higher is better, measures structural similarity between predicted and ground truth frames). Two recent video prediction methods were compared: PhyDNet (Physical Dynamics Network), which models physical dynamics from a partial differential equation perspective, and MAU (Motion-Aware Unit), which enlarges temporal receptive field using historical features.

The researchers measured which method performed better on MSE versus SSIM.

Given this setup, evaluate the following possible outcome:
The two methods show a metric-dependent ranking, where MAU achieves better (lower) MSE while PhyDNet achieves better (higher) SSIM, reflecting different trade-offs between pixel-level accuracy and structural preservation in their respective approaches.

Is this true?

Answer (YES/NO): YES